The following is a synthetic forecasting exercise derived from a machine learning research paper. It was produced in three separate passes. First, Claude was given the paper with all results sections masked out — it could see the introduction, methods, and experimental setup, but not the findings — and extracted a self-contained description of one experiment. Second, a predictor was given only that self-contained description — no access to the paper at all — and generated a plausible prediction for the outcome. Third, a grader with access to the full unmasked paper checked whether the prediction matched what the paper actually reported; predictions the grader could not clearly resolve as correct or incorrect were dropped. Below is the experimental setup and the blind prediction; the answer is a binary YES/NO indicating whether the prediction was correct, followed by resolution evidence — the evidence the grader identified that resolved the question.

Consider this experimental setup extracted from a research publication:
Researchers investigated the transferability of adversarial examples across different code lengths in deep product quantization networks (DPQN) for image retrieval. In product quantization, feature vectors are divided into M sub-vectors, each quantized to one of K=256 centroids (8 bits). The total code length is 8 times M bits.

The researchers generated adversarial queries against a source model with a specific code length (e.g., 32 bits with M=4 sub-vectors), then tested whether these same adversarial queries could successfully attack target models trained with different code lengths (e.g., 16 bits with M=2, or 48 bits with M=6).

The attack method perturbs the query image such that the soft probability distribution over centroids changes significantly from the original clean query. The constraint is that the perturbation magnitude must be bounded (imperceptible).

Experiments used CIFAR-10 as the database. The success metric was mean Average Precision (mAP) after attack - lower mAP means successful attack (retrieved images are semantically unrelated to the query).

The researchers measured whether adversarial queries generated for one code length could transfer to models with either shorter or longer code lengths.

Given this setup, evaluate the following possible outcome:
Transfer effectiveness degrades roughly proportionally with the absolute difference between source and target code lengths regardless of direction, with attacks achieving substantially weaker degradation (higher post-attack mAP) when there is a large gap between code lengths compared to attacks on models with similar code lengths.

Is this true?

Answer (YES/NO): NO